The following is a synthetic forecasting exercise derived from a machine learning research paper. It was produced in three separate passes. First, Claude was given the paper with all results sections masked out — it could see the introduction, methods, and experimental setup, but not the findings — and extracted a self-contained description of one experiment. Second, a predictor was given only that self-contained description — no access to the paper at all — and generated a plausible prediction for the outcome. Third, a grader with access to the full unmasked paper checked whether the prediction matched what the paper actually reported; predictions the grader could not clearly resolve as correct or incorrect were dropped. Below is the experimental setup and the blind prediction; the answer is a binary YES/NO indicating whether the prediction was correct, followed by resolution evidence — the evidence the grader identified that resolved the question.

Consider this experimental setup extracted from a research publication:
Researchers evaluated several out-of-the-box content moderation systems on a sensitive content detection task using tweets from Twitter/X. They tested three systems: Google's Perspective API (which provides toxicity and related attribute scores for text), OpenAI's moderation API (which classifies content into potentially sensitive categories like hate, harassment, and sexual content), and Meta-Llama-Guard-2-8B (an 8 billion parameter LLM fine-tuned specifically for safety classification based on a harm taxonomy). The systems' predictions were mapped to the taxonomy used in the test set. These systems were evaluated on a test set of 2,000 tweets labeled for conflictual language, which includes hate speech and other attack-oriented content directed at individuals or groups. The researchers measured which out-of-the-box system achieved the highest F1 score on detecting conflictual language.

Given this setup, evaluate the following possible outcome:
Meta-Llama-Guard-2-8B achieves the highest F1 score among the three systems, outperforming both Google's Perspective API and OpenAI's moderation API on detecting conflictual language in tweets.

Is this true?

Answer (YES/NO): NO